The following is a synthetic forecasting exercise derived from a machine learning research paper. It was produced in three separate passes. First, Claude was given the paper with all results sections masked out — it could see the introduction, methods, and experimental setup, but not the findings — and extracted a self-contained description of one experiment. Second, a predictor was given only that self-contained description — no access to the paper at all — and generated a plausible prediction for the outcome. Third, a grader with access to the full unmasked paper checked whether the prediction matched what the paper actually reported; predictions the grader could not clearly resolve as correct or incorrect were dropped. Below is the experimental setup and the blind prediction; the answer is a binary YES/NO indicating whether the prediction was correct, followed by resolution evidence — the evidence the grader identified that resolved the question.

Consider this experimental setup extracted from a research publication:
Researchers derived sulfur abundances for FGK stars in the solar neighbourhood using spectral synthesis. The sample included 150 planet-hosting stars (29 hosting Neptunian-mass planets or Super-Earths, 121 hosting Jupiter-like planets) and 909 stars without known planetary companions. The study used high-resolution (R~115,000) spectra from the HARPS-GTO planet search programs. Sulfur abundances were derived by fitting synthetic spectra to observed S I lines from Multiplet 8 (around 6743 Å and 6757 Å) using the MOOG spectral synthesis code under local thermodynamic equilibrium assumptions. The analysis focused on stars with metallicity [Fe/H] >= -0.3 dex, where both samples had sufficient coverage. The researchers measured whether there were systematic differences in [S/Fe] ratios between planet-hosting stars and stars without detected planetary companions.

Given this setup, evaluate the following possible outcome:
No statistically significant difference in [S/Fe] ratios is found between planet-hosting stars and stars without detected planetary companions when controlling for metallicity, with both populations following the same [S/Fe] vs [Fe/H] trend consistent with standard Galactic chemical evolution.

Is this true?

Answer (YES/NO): YES